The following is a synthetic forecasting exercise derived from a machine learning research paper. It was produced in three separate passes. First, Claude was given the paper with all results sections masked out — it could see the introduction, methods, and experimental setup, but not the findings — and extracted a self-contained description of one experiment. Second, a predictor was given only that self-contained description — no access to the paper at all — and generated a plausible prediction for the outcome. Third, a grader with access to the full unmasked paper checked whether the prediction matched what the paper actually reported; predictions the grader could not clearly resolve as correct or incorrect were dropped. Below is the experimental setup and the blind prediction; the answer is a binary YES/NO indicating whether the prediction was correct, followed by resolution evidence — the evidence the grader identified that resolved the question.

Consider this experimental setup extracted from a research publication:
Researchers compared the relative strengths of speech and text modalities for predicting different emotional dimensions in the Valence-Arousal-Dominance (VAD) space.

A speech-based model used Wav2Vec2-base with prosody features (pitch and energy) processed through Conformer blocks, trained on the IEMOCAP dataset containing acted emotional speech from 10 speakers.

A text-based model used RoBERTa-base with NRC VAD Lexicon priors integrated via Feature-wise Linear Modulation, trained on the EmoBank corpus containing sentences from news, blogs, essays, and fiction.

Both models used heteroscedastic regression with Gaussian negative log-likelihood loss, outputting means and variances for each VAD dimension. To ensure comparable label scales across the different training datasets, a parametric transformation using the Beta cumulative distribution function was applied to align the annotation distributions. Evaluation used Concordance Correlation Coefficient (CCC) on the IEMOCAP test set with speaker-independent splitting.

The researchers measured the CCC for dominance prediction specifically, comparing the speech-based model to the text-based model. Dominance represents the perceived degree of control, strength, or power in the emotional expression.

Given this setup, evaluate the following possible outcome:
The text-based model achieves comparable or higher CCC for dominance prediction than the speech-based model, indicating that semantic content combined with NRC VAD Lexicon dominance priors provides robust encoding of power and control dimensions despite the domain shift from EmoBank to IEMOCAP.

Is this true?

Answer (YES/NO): NO